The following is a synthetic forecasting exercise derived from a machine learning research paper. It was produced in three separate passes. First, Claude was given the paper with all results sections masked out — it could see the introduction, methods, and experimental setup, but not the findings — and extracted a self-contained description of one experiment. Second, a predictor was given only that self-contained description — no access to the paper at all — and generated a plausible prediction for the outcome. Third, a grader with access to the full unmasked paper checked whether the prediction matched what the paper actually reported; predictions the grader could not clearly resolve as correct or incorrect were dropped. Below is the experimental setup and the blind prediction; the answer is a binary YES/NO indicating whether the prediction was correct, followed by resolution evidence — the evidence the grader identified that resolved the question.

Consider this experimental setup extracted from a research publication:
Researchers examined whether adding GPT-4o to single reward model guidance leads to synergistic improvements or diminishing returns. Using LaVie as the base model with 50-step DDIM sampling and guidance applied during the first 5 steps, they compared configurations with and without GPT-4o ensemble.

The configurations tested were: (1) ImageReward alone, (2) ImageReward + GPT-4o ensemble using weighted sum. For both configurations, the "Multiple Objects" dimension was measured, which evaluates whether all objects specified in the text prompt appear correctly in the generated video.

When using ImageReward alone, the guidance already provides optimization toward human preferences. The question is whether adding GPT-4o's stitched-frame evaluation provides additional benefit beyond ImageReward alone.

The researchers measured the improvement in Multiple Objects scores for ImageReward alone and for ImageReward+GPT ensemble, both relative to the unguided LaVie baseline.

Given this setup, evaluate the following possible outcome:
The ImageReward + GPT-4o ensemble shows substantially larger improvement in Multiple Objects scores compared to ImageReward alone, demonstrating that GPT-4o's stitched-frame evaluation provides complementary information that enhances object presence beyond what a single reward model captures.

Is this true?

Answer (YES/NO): NO